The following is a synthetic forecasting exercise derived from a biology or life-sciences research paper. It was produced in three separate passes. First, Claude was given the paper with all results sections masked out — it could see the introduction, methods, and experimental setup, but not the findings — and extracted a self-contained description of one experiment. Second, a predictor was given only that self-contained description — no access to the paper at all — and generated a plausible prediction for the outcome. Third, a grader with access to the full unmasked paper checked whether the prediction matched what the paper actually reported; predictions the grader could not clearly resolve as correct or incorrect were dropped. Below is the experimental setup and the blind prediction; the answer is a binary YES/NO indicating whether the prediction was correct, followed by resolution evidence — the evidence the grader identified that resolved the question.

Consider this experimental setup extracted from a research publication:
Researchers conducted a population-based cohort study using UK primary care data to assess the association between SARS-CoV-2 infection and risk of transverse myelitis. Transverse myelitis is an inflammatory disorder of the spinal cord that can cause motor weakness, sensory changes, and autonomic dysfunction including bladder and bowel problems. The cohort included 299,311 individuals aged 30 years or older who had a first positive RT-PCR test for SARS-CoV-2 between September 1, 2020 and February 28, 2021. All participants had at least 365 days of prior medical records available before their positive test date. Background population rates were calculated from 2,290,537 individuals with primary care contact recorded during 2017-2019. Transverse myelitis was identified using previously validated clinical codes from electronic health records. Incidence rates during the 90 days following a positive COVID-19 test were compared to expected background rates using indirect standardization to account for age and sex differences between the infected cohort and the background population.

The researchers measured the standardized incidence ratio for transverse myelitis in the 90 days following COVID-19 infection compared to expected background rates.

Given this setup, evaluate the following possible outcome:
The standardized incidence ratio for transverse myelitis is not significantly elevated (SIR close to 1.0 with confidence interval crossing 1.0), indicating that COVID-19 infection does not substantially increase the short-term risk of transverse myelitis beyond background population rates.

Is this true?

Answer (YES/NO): NO